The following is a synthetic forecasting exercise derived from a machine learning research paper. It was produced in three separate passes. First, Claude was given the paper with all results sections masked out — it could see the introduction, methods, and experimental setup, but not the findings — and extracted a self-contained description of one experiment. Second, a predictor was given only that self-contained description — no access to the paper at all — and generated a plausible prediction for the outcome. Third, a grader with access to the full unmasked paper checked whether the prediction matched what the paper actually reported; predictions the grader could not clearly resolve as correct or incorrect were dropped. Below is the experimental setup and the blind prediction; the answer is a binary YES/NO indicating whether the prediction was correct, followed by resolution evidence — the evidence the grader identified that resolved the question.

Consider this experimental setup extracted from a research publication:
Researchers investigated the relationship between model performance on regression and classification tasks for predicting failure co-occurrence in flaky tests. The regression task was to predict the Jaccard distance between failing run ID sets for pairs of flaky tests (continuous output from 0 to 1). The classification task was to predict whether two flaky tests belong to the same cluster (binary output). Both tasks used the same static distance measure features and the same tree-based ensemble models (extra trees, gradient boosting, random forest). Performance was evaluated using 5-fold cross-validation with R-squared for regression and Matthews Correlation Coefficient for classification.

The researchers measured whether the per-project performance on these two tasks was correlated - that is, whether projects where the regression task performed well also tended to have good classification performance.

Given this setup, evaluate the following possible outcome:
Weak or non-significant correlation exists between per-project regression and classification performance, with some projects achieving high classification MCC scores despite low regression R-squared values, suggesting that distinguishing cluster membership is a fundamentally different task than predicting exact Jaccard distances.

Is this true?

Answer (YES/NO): NO